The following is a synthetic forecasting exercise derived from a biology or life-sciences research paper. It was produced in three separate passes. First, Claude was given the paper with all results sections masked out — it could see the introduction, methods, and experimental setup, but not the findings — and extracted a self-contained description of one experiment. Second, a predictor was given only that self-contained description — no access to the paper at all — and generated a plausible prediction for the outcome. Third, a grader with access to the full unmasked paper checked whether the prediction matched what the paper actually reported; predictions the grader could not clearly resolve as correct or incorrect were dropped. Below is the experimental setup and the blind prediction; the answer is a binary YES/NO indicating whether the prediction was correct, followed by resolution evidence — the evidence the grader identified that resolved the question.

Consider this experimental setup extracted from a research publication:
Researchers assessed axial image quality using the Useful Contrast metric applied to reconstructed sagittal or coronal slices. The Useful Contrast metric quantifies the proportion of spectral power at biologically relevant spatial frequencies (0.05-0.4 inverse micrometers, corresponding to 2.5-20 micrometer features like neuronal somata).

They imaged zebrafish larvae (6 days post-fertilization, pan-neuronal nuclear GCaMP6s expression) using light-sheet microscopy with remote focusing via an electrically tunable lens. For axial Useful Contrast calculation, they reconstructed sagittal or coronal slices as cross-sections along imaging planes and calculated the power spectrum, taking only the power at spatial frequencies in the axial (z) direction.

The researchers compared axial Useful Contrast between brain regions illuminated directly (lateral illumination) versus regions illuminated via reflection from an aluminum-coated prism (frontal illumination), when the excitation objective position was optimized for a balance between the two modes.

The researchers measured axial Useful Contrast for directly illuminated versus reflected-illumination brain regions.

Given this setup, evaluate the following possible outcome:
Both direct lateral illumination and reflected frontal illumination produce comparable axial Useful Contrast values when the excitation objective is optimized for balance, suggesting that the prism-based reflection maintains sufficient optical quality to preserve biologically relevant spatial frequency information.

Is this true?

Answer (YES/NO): YES